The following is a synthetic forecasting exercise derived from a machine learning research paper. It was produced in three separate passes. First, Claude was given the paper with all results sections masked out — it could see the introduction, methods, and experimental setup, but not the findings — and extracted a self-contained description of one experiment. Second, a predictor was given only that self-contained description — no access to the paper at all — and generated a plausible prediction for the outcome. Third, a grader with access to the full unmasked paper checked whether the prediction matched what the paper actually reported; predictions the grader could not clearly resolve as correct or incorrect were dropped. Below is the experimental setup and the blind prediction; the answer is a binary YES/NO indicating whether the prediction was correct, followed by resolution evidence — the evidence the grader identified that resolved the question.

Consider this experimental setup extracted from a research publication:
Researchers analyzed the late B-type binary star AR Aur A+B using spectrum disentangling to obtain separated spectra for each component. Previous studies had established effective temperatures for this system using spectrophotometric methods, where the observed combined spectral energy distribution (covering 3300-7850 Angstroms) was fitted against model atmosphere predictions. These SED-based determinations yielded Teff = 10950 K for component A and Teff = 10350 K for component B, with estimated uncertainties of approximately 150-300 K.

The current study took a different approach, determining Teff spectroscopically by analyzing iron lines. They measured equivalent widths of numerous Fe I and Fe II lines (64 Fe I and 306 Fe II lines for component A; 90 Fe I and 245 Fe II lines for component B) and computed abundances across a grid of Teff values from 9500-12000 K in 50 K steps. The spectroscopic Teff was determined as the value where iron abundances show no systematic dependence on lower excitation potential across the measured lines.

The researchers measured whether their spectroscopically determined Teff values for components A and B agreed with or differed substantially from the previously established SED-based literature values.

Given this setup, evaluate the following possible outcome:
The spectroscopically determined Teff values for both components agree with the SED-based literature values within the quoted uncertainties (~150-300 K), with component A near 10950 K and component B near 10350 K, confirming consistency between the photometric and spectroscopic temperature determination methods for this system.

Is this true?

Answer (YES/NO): NO